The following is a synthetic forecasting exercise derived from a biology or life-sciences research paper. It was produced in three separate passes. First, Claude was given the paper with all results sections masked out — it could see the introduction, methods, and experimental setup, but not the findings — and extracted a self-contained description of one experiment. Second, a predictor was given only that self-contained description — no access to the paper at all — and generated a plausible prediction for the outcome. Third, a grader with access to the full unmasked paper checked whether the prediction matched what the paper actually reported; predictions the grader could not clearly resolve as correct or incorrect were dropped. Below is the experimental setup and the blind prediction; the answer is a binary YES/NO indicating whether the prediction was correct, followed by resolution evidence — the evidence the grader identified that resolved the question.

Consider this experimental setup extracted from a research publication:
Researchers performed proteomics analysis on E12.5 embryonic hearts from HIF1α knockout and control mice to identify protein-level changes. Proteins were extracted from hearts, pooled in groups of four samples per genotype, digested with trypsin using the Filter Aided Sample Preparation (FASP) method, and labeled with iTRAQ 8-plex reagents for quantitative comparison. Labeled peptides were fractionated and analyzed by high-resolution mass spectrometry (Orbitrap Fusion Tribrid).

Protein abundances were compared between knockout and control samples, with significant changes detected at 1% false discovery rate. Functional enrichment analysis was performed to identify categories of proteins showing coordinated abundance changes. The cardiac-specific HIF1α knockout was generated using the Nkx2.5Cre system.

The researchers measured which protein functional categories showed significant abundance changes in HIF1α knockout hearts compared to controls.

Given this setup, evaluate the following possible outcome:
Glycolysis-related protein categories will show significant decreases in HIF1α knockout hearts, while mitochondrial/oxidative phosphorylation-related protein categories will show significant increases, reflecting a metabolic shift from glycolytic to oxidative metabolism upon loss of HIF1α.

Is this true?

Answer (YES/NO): NO